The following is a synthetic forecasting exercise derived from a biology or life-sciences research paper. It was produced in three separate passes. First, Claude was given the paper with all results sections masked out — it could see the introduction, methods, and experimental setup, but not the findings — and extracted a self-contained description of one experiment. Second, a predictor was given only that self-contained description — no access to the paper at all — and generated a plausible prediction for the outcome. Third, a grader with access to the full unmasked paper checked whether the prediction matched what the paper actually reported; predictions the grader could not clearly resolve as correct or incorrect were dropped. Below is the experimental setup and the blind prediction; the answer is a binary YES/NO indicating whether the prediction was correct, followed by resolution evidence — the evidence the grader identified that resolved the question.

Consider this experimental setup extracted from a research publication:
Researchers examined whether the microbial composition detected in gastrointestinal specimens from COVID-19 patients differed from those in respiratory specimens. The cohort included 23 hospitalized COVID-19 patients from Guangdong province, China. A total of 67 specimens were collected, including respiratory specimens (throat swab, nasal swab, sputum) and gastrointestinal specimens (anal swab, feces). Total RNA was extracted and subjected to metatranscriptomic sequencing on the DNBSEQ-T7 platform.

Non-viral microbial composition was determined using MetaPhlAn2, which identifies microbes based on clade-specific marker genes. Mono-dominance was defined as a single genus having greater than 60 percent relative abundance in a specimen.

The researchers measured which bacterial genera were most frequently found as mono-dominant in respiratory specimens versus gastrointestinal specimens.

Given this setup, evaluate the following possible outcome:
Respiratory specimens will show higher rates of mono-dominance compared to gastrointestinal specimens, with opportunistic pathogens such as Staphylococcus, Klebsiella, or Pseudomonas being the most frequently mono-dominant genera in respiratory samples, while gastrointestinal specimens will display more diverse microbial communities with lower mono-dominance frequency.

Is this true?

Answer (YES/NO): NO